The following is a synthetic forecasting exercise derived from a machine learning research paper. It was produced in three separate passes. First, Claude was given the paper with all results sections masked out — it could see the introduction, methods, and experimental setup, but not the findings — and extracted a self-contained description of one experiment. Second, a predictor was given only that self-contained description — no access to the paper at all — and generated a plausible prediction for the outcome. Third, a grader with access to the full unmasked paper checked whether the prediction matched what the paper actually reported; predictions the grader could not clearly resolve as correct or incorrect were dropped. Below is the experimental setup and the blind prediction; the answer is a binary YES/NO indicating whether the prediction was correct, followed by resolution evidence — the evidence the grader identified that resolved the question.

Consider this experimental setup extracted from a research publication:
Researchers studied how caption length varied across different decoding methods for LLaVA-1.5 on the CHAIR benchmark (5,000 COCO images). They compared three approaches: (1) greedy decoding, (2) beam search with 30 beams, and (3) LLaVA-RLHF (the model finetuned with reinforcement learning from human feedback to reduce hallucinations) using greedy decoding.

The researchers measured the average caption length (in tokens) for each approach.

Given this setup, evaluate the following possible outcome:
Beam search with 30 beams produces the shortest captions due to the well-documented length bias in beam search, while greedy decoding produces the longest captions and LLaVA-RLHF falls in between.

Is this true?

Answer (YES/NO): NO